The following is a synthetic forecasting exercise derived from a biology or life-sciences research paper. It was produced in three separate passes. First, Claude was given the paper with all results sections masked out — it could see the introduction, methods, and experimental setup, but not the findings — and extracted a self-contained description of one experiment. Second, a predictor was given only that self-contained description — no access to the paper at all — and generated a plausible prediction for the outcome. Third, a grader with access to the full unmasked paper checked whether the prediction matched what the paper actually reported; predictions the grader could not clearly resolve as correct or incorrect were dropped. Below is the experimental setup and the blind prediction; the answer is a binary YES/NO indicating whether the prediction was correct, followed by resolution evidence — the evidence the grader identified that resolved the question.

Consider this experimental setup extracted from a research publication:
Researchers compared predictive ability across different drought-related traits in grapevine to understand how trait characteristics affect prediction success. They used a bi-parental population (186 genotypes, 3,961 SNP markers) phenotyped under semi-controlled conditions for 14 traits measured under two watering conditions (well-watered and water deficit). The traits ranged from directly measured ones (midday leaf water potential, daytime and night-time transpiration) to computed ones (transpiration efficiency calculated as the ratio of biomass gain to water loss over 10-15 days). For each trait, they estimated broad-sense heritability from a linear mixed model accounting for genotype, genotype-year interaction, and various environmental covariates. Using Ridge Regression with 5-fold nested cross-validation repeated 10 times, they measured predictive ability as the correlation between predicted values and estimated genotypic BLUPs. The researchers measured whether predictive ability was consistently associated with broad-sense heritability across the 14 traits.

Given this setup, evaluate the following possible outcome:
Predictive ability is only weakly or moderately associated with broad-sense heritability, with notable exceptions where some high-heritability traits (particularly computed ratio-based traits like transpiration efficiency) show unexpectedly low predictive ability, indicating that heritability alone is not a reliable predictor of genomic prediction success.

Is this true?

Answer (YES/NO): NO